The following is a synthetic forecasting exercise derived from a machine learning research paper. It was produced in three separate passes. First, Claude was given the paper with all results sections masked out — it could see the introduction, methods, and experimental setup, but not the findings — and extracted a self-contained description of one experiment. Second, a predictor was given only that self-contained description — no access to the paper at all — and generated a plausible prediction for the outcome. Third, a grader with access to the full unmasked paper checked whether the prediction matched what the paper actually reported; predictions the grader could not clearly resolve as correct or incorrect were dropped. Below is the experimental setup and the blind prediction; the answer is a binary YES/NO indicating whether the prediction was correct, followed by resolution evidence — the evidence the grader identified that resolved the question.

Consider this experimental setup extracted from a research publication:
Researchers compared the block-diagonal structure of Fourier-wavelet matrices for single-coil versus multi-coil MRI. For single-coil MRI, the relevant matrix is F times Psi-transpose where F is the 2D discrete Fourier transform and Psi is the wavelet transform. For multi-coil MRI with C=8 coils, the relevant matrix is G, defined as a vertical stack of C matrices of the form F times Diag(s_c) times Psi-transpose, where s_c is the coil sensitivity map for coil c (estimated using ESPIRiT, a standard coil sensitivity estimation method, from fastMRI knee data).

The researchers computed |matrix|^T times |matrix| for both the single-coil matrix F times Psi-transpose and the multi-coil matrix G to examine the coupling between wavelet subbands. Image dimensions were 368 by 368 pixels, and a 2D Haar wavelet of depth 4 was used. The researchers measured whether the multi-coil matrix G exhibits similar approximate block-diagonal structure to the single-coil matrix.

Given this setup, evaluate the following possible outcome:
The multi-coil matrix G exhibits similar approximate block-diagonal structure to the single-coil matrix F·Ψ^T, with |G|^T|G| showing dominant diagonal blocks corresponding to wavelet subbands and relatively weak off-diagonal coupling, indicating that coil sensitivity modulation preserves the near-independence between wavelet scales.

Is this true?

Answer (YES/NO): YES